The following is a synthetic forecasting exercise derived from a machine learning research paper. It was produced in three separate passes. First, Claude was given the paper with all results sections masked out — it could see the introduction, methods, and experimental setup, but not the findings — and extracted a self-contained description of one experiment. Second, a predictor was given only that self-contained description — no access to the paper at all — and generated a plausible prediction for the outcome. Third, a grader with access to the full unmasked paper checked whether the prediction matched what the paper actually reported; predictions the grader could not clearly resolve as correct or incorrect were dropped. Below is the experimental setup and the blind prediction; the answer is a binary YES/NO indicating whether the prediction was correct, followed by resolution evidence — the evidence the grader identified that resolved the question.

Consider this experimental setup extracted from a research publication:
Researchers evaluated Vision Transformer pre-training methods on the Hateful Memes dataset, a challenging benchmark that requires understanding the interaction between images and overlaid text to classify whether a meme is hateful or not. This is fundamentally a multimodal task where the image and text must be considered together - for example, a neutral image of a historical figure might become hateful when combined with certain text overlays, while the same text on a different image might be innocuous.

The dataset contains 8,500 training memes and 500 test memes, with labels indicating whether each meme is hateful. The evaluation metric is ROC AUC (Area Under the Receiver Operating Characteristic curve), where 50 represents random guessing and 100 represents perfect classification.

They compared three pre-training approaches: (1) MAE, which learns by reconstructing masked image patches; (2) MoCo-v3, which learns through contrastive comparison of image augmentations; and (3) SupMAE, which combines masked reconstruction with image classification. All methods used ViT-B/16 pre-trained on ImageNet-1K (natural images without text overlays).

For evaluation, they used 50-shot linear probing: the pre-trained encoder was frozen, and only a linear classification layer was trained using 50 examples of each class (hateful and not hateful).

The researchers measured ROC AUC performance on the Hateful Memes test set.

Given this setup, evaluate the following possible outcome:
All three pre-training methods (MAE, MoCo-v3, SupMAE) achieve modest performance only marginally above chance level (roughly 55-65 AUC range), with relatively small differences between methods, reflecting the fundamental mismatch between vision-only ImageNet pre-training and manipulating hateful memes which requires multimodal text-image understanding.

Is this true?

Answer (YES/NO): NO